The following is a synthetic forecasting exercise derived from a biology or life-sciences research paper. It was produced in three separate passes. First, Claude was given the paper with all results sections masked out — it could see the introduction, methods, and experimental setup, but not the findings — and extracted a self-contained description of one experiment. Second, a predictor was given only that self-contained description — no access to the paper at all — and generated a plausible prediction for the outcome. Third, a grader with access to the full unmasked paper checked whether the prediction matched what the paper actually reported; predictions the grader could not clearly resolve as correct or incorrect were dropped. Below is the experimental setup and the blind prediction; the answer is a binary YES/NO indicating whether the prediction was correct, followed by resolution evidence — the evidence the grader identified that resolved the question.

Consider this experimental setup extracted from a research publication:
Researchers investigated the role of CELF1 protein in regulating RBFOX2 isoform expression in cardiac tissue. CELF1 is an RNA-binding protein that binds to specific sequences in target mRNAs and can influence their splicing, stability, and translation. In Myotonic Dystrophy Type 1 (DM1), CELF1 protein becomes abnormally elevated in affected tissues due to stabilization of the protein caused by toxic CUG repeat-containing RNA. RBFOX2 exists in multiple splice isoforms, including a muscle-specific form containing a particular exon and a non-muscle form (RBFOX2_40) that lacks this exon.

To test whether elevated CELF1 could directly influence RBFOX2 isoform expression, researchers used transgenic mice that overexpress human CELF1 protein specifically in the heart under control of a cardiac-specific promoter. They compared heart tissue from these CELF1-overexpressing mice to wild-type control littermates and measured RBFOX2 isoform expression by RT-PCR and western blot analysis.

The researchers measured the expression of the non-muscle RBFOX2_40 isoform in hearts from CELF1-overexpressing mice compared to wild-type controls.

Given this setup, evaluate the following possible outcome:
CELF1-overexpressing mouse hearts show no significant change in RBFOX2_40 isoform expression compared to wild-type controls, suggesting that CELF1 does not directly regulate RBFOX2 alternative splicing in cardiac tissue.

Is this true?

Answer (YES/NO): NO